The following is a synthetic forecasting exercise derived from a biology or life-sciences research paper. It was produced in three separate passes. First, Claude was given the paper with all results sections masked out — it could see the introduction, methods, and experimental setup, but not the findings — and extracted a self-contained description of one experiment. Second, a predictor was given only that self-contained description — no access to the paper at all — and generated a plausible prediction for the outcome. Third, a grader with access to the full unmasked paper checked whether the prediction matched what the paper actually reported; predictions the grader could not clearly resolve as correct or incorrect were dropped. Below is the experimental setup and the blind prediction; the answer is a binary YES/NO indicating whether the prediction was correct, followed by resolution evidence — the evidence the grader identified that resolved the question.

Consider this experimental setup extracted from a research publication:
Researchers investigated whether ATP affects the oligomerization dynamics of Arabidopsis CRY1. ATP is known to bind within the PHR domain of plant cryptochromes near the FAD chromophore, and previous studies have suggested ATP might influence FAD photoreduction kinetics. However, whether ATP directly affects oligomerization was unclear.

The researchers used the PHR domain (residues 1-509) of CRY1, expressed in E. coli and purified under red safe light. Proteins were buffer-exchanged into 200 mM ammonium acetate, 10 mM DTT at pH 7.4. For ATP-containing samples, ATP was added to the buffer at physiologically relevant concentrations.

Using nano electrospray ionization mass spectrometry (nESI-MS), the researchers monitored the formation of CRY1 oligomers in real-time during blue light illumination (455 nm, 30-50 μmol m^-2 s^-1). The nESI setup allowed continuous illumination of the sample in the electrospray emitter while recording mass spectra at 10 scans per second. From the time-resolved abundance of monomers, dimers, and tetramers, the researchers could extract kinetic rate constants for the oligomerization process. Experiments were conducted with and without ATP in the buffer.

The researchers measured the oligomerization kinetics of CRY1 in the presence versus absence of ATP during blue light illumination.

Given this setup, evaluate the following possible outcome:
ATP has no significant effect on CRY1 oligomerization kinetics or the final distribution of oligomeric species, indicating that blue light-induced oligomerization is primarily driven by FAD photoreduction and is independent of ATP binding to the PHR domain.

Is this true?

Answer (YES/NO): NO